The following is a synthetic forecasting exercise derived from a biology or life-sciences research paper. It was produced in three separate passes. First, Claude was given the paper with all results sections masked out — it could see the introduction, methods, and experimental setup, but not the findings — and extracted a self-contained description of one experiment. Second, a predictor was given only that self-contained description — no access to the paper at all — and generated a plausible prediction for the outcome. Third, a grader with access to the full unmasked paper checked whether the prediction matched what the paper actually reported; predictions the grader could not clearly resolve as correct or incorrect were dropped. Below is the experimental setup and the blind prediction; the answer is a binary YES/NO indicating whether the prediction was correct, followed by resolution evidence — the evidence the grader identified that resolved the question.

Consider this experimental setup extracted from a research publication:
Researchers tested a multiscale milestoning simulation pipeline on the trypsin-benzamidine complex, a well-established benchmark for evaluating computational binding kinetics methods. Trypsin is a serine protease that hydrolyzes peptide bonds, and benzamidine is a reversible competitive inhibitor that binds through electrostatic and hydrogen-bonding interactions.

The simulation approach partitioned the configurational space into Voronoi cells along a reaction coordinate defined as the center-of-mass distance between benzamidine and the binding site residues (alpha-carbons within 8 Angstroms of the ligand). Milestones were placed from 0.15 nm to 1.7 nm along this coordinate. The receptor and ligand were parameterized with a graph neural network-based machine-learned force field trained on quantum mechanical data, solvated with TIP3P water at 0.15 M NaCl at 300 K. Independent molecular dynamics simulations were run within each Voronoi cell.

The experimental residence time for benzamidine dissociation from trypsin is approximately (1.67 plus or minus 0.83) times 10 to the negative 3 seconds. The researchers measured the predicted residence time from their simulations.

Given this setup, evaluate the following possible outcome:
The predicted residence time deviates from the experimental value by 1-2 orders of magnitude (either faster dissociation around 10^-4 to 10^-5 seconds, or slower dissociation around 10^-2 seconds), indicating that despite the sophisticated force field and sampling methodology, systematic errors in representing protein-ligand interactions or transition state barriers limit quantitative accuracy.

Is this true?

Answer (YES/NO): NO